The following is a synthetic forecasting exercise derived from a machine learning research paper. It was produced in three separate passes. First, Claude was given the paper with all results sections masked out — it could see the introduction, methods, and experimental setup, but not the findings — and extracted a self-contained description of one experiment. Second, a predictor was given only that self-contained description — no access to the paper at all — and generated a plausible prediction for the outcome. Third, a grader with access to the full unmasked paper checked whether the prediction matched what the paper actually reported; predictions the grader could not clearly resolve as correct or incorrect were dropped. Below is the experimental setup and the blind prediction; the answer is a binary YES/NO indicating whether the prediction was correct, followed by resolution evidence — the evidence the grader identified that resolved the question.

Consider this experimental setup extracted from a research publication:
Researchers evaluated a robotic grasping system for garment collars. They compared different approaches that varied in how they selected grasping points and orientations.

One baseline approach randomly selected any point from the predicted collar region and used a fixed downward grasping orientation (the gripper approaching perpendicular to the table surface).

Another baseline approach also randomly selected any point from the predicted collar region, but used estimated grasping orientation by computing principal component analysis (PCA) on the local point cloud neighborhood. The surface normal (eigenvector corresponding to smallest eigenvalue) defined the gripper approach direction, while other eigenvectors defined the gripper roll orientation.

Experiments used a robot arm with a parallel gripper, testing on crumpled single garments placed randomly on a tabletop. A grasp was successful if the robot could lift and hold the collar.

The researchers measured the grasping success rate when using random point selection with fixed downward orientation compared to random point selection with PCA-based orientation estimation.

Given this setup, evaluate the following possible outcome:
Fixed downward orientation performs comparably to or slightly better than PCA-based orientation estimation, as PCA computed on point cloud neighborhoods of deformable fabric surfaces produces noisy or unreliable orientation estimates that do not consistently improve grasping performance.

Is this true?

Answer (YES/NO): NO